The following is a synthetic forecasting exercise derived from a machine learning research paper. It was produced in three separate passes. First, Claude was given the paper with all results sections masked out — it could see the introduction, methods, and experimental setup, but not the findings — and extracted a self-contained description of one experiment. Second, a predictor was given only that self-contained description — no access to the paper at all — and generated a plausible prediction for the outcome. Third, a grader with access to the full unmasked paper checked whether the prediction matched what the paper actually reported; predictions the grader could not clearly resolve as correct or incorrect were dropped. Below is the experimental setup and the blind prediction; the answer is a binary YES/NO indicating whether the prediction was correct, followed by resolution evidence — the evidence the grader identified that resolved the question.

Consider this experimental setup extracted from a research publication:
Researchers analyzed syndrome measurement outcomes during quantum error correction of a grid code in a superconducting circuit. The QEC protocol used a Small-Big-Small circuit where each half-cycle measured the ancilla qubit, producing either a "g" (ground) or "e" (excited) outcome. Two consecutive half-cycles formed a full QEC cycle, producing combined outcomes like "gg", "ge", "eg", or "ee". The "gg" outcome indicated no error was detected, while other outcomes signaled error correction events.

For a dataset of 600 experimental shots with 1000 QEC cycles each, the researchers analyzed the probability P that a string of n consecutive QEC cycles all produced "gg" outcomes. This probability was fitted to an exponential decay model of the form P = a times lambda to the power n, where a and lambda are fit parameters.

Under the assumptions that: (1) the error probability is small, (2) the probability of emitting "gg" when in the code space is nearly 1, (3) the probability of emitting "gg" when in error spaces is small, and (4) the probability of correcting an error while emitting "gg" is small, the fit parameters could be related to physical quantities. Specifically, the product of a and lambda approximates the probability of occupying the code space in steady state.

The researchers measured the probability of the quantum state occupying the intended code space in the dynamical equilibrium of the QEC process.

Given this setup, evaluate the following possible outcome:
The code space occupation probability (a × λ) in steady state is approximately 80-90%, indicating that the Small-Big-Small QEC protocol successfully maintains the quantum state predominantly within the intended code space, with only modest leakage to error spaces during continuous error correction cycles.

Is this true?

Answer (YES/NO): YES